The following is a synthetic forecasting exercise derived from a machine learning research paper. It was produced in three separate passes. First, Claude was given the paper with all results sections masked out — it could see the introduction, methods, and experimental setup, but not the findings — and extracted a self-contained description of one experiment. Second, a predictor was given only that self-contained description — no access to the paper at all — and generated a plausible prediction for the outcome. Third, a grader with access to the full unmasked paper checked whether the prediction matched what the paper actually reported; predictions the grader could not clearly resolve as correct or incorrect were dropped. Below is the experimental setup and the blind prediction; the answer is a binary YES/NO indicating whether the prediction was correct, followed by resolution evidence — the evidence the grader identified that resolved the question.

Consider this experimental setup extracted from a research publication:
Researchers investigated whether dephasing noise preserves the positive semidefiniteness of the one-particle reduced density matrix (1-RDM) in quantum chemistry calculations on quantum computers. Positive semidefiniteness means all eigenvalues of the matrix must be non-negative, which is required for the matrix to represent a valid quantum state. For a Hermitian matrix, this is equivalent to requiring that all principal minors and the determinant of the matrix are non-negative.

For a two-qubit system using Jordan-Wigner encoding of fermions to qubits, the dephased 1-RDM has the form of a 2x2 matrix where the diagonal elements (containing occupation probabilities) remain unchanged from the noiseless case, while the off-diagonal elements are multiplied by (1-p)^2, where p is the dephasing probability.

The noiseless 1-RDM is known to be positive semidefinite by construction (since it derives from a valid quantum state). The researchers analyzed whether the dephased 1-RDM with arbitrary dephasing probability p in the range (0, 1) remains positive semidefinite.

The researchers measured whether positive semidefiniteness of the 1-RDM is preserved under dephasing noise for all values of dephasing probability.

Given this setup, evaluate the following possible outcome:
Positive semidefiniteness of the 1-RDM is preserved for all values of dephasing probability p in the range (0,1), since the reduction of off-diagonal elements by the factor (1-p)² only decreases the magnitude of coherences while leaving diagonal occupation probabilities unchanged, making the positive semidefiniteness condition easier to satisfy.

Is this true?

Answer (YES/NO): YES